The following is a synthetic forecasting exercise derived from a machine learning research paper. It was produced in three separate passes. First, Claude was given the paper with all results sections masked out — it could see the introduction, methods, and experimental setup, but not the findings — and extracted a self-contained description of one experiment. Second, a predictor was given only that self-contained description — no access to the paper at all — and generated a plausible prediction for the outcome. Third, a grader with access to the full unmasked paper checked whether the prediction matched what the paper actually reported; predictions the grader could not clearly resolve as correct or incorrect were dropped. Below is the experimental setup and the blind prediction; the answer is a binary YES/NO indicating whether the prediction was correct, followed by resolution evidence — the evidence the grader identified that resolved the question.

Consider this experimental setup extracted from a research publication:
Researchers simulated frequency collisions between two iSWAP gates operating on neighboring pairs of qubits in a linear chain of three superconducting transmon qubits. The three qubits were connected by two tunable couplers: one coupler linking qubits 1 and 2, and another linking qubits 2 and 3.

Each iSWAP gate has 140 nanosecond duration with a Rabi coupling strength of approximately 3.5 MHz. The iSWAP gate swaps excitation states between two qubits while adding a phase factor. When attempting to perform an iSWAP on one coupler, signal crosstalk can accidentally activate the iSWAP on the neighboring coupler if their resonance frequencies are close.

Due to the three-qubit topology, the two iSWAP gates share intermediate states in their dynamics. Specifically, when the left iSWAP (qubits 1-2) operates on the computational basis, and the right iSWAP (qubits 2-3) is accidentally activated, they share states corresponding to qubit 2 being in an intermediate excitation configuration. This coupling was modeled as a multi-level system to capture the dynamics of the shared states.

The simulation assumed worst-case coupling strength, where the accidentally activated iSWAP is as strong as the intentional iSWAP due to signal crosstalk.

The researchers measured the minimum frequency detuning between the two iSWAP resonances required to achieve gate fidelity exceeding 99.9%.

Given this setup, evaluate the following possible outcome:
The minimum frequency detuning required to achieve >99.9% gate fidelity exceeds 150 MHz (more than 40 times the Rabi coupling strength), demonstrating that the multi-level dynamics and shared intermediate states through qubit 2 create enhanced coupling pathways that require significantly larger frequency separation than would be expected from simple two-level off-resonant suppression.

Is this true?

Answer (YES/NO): NO